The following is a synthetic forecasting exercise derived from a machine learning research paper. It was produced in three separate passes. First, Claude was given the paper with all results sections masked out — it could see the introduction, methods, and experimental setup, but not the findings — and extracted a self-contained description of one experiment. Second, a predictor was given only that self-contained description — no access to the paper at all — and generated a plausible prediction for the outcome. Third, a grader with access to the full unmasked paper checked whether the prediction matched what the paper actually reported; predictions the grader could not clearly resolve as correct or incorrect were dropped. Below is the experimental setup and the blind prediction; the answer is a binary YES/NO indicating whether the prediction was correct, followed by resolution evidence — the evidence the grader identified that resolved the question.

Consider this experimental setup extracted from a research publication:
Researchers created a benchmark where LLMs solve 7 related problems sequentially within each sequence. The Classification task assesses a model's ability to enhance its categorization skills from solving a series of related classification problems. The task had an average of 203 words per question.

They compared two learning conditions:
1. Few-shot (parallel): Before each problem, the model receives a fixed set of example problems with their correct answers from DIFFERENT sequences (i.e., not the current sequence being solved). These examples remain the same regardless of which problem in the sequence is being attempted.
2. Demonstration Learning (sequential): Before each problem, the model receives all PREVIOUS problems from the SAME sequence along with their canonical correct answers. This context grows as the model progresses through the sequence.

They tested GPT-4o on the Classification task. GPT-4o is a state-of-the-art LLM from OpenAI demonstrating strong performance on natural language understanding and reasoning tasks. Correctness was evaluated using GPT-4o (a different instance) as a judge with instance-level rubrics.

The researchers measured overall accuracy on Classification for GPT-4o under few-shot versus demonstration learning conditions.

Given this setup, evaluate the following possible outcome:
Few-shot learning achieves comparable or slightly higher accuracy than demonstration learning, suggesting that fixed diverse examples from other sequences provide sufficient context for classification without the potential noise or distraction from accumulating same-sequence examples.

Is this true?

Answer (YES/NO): NO